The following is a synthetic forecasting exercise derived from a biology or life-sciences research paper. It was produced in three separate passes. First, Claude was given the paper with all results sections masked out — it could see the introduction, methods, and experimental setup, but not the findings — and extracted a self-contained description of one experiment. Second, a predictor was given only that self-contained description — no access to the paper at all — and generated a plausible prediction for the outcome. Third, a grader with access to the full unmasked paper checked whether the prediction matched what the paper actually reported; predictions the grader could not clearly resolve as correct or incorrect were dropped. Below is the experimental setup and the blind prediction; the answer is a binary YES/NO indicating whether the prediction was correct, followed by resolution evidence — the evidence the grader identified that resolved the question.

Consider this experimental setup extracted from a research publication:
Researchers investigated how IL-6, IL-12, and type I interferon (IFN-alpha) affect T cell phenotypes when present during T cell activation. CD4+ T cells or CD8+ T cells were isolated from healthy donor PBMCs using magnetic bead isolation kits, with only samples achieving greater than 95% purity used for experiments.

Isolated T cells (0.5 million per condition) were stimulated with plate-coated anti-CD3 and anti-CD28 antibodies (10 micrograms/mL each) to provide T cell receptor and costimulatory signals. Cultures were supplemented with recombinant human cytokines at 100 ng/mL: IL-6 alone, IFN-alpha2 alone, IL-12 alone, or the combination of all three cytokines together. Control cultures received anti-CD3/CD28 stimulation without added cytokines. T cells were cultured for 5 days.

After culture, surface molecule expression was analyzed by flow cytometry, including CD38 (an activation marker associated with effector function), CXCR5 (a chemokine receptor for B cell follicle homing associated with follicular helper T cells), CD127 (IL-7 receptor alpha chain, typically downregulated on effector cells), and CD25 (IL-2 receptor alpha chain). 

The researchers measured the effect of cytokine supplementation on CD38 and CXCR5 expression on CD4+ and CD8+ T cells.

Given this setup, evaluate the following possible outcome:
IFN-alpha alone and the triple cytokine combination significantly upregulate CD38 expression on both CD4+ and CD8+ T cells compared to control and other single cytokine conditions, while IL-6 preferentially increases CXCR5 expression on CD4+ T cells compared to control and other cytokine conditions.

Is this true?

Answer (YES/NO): NO